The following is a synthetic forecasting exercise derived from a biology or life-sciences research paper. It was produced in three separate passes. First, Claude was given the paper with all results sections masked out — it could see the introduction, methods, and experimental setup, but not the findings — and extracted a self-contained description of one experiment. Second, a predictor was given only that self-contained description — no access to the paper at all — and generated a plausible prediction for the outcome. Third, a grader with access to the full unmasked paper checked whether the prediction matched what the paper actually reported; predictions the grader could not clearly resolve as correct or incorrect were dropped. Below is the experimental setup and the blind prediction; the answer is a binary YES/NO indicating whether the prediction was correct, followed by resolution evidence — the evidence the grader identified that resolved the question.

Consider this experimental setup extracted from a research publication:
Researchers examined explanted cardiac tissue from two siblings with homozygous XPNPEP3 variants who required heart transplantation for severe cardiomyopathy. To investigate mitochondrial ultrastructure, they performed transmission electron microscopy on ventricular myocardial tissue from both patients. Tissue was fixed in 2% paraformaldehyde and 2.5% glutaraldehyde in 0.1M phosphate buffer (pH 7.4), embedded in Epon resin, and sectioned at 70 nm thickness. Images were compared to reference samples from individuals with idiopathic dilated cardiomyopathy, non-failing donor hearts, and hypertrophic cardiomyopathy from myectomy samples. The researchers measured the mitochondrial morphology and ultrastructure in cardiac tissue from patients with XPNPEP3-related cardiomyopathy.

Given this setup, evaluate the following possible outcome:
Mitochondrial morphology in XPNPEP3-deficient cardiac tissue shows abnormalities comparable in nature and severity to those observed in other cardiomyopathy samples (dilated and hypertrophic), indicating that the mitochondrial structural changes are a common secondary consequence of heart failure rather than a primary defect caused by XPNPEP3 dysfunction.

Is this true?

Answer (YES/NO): NO